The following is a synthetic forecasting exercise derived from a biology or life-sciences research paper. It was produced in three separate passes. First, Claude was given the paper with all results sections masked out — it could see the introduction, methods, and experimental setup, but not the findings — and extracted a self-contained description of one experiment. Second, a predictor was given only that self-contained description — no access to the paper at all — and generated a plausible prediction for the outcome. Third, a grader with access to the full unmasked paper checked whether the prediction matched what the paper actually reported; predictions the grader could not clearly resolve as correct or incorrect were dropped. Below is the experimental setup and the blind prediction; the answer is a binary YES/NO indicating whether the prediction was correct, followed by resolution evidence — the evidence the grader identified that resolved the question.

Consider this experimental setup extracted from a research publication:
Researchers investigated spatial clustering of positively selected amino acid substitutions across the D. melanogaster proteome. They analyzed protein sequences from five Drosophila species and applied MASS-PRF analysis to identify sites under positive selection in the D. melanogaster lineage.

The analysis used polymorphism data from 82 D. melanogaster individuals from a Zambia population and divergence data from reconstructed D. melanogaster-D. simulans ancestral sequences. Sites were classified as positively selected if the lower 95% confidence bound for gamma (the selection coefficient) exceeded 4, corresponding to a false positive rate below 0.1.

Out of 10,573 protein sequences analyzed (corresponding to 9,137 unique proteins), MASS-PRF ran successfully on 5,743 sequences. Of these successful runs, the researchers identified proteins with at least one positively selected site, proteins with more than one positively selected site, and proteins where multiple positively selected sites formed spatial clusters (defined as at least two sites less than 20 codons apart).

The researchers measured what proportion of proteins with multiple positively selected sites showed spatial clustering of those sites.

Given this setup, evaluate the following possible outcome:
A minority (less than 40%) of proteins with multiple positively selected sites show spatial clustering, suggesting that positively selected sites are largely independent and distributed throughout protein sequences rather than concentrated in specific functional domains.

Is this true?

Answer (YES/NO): NO